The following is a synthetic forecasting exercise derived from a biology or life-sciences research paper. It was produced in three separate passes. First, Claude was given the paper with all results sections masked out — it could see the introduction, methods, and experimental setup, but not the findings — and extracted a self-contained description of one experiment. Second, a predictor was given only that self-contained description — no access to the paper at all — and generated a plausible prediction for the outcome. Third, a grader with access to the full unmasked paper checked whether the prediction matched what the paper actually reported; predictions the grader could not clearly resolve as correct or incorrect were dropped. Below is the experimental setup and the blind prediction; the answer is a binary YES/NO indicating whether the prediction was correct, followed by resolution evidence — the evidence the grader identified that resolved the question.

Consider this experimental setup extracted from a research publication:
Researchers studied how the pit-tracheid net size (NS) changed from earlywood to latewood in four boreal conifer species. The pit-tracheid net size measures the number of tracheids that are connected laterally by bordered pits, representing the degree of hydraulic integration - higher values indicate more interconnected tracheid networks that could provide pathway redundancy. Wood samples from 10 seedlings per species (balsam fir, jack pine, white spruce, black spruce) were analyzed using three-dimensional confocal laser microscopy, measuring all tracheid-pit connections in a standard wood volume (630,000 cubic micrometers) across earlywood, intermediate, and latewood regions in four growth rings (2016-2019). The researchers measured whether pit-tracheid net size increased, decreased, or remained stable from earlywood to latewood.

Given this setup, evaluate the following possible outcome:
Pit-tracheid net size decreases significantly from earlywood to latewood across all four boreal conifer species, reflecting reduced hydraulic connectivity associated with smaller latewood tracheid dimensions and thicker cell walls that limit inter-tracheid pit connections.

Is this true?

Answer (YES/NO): YES